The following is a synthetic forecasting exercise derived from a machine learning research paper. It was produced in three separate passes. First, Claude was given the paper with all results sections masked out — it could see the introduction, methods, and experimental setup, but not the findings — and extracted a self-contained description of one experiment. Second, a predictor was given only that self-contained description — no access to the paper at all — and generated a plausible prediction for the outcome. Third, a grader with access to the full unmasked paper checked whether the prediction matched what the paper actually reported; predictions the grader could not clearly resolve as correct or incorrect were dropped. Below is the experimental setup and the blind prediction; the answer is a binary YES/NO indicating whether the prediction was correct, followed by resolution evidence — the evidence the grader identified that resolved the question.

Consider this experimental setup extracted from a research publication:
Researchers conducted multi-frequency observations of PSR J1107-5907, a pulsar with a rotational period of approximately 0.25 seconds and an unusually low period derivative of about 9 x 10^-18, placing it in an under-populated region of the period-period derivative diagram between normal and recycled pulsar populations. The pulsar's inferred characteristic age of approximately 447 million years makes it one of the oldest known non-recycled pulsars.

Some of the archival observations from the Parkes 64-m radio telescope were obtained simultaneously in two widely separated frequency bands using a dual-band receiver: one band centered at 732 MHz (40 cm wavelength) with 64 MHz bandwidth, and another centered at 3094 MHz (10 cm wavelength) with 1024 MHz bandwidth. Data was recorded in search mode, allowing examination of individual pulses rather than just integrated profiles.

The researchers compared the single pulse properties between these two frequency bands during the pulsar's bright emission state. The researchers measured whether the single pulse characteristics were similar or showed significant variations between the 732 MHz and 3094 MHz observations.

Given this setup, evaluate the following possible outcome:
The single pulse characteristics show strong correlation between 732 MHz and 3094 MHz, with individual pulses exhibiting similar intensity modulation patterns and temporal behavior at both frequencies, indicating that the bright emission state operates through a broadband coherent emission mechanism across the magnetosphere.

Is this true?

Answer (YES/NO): NO